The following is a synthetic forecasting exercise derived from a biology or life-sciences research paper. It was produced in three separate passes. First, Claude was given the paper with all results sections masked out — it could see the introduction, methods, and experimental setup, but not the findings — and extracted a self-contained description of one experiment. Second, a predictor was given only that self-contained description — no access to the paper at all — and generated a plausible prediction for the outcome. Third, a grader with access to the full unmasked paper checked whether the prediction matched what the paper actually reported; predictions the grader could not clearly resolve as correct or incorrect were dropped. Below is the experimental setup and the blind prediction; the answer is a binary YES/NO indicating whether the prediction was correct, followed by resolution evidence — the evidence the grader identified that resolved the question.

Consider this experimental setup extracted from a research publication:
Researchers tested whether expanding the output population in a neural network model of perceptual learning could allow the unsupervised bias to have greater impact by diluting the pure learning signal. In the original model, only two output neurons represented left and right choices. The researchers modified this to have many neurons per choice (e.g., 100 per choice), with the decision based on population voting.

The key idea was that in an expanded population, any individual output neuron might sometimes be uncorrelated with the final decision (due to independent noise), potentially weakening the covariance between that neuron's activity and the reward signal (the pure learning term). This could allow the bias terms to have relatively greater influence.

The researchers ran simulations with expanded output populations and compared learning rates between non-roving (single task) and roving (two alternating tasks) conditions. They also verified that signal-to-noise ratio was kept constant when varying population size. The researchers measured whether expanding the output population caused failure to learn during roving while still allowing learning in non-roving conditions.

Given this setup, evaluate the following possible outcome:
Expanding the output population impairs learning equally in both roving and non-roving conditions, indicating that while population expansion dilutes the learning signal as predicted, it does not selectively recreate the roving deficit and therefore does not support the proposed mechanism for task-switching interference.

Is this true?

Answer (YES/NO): NO